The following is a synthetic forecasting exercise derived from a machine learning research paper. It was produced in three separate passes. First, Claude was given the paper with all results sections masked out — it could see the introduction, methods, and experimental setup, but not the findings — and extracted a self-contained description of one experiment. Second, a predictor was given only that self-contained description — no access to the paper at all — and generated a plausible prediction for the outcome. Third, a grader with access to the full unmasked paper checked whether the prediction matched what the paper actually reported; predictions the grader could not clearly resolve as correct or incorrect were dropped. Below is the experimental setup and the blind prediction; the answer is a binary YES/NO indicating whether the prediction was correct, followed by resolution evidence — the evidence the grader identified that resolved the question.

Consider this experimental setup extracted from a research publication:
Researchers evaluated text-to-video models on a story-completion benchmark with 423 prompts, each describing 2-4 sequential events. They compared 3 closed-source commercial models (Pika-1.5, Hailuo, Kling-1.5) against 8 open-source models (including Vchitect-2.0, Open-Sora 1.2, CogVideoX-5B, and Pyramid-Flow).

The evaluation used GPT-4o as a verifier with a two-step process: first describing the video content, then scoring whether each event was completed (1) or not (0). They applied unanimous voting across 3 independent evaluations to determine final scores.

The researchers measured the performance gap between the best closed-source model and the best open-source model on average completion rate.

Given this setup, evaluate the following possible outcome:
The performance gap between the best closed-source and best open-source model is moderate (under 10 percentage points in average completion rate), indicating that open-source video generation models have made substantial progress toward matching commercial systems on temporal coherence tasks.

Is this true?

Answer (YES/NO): NO